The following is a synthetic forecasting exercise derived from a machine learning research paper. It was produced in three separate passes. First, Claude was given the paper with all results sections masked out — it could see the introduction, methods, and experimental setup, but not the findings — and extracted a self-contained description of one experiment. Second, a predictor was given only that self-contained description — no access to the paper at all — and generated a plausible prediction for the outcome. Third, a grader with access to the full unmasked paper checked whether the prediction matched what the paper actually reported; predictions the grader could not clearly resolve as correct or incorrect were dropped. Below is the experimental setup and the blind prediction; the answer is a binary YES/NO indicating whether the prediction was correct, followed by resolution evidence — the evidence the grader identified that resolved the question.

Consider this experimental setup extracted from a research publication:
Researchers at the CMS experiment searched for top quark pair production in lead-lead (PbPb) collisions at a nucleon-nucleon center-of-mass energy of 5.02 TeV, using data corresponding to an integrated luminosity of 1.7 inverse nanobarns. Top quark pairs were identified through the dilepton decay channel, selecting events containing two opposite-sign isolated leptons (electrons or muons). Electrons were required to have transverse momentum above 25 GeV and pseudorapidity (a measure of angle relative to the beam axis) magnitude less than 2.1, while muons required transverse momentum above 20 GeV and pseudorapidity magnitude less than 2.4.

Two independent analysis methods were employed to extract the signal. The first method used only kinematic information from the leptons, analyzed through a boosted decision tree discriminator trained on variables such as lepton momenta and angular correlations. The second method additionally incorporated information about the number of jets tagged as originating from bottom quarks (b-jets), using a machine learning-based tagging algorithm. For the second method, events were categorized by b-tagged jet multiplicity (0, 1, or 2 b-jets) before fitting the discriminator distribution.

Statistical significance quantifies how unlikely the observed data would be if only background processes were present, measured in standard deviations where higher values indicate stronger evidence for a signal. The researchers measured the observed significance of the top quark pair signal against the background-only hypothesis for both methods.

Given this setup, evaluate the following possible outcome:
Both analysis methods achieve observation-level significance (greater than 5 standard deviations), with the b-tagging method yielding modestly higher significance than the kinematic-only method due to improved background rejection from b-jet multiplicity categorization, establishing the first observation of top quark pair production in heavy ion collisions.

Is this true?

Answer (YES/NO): NO